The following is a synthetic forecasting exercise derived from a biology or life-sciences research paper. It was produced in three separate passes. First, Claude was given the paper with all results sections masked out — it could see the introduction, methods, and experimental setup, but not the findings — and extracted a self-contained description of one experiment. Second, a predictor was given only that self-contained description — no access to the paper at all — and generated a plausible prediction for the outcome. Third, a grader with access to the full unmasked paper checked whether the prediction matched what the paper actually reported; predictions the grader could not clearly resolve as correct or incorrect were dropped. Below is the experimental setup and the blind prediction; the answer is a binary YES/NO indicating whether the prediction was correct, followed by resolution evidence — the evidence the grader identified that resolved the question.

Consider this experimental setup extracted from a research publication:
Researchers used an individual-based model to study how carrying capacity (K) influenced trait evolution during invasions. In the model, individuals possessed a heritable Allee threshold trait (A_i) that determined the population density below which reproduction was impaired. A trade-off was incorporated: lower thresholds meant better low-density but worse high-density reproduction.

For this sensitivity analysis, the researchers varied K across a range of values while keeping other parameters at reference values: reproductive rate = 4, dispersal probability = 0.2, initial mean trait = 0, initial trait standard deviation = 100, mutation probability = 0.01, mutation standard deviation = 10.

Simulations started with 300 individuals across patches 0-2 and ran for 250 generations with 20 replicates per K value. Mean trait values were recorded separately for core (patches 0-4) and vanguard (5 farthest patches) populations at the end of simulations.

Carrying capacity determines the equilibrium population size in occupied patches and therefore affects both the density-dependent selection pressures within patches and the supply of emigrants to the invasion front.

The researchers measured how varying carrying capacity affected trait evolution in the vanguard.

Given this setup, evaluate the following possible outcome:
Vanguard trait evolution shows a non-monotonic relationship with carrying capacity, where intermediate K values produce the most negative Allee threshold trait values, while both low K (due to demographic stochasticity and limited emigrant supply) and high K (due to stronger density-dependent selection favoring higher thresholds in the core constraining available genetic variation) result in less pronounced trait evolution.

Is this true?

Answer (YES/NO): NO